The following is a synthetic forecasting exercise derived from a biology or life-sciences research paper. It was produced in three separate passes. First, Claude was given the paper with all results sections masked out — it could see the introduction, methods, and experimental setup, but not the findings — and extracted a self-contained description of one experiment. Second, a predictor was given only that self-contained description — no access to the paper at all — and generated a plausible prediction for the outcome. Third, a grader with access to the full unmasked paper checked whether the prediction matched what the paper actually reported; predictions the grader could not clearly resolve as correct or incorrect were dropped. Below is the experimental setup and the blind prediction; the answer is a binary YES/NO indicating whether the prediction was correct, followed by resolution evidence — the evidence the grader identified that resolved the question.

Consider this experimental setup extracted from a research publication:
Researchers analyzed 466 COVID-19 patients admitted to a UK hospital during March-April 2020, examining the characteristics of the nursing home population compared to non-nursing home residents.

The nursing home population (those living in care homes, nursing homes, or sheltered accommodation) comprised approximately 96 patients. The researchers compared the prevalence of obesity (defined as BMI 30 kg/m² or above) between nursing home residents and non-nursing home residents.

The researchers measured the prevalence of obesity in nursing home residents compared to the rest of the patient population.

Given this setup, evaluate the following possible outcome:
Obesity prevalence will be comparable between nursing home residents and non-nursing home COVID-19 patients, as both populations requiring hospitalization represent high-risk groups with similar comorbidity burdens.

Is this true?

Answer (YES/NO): NO